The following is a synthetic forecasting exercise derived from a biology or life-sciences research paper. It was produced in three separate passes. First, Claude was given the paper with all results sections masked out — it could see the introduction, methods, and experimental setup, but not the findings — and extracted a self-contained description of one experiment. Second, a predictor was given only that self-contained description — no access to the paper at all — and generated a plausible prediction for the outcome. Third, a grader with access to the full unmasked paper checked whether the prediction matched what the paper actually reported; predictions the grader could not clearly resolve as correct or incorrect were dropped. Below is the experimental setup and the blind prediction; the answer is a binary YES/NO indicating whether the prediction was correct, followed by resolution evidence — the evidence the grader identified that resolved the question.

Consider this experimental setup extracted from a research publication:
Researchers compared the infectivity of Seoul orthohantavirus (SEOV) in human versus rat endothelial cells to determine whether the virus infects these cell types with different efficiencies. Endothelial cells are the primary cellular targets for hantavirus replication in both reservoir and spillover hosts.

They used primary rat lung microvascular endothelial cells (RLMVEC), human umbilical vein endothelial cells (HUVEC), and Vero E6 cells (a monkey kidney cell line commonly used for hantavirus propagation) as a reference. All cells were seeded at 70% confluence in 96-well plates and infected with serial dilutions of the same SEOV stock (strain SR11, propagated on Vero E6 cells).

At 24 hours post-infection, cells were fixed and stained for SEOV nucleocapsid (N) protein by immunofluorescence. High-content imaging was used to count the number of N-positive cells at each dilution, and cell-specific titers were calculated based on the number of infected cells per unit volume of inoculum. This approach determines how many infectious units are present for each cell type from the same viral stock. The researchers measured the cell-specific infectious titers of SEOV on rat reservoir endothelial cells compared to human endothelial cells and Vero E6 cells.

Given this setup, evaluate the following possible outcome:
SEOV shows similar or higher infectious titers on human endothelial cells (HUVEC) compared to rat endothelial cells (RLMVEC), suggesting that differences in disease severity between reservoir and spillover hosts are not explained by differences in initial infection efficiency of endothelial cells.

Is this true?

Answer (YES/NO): NO